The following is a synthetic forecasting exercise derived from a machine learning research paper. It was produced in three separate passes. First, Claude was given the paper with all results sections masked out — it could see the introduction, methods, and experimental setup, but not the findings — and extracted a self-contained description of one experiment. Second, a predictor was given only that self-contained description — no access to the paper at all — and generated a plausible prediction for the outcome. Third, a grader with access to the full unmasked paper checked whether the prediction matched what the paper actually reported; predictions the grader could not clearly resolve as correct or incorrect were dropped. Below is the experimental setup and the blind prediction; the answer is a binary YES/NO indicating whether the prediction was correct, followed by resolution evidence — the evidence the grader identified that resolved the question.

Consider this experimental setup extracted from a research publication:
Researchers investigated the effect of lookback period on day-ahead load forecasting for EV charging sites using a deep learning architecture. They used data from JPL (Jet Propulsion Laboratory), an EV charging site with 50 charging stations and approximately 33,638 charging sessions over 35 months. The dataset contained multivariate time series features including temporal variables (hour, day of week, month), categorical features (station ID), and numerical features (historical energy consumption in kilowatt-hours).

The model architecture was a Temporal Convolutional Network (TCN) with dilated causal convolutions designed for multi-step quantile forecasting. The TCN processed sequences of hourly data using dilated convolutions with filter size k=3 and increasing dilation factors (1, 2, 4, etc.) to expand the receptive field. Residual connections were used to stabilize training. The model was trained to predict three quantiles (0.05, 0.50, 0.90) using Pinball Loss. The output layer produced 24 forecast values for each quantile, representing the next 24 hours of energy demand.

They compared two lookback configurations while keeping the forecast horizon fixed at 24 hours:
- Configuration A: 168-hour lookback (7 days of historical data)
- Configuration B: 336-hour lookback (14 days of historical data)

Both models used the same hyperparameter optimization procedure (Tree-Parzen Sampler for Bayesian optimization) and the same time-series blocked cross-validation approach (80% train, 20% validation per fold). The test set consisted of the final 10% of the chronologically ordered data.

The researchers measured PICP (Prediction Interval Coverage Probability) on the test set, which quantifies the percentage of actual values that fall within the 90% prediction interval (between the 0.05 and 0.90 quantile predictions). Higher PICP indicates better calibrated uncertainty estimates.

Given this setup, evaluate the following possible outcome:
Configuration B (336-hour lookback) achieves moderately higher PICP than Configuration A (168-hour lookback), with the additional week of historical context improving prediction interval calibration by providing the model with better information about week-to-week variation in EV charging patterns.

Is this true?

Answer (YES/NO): NO